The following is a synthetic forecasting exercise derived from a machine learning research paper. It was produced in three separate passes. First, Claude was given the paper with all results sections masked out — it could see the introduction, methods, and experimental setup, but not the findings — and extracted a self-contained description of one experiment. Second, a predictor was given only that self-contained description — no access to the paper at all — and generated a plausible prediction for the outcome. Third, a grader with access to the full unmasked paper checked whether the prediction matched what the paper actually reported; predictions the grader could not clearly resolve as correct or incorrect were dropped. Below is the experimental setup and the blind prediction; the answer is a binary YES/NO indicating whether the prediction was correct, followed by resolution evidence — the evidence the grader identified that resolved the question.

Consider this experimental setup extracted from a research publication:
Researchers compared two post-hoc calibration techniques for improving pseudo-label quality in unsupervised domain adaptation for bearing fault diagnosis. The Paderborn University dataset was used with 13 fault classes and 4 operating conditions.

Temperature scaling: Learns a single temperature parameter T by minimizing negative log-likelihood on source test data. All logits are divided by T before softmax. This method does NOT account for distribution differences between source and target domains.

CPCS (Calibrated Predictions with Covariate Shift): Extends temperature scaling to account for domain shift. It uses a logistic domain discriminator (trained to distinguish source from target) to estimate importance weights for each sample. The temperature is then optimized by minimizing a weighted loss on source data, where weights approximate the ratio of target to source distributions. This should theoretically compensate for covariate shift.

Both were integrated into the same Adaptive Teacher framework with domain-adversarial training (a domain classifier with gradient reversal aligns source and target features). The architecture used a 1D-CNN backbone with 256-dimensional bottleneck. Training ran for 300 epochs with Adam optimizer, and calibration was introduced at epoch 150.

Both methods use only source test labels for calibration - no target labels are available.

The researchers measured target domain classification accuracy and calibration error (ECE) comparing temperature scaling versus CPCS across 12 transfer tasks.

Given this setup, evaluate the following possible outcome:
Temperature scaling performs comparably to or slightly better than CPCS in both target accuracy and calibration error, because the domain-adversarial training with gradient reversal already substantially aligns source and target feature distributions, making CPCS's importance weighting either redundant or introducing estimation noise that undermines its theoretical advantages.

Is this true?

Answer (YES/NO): YES